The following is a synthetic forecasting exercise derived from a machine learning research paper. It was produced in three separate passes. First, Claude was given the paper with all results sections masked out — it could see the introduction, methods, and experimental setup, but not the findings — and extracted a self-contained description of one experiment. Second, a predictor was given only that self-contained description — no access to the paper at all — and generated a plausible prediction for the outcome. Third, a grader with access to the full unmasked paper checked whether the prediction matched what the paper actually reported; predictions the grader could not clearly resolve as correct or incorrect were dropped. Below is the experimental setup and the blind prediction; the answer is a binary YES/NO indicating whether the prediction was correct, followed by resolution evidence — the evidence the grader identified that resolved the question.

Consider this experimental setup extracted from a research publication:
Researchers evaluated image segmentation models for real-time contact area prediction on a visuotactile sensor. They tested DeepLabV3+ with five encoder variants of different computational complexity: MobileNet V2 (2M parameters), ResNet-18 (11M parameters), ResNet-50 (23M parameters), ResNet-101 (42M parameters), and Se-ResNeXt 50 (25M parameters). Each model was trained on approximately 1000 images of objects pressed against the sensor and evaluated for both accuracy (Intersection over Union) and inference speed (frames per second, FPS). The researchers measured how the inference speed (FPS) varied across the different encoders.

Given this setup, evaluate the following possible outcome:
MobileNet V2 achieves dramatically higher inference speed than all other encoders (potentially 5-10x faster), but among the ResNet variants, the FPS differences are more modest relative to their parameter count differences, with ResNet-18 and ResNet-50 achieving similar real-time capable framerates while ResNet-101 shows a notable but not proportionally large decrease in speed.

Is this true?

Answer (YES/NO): NO